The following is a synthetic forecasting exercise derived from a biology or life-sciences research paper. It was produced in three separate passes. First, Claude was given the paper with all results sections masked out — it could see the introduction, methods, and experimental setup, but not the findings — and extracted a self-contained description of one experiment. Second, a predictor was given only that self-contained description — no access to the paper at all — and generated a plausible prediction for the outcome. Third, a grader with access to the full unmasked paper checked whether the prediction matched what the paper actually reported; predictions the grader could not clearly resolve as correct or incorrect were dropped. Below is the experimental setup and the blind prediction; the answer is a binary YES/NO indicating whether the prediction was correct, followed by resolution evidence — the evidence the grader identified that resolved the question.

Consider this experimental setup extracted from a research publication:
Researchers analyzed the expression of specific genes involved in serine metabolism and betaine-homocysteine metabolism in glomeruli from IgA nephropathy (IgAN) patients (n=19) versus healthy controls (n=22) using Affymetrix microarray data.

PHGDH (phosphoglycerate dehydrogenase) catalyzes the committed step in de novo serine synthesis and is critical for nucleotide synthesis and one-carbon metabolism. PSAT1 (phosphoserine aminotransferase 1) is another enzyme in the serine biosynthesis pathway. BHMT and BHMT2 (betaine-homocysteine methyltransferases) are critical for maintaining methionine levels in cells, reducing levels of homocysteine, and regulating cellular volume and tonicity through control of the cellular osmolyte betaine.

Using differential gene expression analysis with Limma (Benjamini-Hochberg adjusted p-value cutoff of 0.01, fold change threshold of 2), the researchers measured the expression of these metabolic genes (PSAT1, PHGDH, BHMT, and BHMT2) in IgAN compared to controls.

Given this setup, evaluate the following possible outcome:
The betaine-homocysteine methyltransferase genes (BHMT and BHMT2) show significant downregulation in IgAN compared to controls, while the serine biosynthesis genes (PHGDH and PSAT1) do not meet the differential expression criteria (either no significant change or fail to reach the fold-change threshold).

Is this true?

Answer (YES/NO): NO